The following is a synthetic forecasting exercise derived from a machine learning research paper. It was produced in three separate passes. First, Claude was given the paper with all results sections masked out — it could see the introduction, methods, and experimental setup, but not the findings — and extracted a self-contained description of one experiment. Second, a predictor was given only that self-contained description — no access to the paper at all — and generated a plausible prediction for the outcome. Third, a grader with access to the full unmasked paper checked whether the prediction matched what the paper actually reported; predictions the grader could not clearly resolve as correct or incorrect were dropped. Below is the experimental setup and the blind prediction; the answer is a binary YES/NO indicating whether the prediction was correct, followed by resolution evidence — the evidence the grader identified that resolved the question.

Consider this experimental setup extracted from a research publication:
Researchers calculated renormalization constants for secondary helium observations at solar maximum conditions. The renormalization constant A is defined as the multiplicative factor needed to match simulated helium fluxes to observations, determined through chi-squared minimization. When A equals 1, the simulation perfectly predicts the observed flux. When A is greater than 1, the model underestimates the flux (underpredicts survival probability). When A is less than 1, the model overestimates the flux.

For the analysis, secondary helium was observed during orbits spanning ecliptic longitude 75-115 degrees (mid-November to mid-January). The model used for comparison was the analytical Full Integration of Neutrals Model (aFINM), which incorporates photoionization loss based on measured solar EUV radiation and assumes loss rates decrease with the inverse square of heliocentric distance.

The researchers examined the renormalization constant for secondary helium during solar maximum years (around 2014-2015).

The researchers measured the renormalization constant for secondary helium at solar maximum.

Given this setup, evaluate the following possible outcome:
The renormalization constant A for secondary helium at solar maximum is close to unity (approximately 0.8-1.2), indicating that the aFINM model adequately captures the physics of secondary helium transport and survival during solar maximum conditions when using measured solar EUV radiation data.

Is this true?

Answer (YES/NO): NO